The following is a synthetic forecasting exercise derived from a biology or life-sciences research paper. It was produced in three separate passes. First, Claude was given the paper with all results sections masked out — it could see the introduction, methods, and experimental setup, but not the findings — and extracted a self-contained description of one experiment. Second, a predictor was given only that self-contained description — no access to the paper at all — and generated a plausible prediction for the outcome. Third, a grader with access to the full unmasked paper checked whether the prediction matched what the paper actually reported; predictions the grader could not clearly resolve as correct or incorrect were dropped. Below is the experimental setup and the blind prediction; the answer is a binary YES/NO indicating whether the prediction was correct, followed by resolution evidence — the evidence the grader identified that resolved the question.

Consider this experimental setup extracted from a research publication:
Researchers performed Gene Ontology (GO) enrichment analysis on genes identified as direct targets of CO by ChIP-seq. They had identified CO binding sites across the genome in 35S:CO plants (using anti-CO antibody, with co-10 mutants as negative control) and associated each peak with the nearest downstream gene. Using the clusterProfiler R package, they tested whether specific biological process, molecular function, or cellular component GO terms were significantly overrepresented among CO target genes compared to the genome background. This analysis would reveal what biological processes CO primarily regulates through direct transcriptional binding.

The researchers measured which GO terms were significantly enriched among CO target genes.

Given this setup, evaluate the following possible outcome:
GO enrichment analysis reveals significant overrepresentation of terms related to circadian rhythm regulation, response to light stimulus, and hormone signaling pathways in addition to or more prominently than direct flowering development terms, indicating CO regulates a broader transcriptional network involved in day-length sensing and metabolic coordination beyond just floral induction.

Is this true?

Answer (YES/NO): YES